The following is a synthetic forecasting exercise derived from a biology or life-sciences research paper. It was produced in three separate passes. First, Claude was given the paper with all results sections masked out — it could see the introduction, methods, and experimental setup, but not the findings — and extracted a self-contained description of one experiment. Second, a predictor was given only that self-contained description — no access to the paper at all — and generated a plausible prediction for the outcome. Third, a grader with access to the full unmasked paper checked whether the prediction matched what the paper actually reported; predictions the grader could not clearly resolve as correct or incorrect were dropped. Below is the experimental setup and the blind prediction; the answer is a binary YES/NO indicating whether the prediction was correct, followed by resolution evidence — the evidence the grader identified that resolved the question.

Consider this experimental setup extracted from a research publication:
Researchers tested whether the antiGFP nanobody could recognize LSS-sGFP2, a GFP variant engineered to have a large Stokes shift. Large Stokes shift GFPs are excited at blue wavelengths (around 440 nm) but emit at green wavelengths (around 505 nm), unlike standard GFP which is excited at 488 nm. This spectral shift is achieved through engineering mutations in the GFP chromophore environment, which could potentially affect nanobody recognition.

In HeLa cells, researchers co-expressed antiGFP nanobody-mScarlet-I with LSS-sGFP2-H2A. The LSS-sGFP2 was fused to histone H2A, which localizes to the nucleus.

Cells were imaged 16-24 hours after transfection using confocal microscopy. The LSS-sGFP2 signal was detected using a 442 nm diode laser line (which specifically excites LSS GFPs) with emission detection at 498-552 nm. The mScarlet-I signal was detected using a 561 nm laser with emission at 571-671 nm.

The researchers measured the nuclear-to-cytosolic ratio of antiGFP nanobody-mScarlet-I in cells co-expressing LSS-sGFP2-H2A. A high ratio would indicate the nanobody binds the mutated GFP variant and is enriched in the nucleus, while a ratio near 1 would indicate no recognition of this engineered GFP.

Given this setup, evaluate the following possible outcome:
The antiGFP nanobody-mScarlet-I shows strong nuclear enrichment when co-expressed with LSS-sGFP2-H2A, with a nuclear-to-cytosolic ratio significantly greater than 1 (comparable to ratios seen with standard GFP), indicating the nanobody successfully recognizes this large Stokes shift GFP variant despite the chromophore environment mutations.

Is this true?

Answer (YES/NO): YES